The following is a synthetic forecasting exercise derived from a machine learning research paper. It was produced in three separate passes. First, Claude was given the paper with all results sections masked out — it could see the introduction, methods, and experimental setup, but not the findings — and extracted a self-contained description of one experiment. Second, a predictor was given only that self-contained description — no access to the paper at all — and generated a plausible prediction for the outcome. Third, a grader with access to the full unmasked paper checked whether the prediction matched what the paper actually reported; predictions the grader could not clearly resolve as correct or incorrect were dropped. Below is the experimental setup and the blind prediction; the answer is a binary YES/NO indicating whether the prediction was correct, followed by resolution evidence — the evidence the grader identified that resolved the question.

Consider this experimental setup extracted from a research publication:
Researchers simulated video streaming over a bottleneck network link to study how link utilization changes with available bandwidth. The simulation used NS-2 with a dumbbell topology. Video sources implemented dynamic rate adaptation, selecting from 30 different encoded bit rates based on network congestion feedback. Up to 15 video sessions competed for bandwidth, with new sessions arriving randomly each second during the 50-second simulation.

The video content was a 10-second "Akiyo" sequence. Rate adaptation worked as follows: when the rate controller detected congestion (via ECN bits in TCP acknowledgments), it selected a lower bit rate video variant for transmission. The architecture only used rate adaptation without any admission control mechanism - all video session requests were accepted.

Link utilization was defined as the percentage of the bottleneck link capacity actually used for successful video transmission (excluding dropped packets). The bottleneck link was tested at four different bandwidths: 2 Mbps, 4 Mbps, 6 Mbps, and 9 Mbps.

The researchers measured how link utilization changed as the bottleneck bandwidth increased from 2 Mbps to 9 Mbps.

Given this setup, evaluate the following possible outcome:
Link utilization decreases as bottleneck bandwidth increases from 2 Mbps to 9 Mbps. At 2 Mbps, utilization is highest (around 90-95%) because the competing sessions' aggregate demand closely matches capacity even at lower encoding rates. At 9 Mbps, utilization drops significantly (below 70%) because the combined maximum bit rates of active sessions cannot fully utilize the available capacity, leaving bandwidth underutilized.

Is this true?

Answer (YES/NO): NO